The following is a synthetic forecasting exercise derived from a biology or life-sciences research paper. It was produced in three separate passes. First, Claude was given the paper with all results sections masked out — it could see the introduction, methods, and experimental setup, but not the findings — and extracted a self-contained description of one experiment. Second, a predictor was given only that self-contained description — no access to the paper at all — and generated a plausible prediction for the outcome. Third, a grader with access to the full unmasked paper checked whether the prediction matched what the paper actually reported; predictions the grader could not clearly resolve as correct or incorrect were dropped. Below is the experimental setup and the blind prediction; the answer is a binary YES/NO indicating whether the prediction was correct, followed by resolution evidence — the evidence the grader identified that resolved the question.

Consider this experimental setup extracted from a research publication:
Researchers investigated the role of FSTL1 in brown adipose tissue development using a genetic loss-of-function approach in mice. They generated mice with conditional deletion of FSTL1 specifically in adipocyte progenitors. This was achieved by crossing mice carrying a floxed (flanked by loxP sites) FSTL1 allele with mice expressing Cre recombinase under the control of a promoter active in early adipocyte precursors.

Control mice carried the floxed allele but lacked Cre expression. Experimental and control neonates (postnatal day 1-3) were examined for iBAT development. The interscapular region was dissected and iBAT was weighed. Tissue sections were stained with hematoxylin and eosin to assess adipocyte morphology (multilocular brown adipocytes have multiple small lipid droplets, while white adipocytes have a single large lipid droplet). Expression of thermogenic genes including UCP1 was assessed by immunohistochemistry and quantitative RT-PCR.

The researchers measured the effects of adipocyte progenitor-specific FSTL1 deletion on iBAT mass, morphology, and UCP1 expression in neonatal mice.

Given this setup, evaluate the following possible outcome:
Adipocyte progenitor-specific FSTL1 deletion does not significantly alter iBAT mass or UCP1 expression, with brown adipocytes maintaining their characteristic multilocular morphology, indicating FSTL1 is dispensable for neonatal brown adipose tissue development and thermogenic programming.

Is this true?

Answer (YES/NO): NO